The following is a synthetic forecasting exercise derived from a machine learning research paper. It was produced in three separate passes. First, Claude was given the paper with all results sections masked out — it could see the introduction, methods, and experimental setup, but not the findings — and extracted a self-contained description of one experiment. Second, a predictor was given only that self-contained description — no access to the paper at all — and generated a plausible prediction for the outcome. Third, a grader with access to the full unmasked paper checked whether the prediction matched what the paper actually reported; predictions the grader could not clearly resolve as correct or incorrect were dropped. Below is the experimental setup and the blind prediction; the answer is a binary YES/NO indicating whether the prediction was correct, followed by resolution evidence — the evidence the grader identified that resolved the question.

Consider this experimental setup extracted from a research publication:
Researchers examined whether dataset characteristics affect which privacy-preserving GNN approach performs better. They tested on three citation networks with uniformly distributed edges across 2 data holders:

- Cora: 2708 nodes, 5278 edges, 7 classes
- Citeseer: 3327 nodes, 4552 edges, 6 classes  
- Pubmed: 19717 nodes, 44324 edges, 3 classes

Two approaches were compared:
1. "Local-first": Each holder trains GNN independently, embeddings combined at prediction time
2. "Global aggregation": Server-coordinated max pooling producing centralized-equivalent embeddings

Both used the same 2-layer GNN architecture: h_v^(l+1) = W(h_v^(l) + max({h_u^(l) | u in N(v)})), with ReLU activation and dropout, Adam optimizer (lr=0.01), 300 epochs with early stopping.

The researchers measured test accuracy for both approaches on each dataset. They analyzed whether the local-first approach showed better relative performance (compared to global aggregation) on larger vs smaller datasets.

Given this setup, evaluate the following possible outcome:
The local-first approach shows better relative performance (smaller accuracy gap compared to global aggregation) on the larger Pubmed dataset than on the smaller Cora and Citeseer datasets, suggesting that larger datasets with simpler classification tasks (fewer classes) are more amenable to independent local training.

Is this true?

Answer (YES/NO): YES